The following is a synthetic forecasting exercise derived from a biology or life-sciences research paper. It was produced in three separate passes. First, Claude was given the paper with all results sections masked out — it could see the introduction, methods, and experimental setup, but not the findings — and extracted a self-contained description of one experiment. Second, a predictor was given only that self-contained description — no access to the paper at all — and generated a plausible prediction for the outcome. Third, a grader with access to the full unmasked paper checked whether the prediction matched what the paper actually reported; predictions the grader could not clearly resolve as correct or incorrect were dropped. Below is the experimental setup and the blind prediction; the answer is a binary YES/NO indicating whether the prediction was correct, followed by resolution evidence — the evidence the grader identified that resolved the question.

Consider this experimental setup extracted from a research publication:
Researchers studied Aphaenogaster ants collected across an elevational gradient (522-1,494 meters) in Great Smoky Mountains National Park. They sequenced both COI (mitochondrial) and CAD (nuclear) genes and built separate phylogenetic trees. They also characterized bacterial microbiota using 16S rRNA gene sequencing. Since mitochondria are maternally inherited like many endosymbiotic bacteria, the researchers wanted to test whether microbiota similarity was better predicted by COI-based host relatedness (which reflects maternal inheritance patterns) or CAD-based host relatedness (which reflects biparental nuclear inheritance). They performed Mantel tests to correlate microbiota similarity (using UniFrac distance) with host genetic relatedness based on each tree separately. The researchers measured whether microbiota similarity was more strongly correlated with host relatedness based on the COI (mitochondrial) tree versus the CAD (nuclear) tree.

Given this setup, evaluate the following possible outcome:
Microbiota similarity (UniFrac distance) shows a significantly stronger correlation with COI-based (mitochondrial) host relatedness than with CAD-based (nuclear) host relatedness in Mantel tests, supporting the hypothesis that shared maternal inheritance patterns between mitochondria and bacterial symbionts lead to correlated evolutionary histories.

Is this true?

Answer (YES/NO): NO